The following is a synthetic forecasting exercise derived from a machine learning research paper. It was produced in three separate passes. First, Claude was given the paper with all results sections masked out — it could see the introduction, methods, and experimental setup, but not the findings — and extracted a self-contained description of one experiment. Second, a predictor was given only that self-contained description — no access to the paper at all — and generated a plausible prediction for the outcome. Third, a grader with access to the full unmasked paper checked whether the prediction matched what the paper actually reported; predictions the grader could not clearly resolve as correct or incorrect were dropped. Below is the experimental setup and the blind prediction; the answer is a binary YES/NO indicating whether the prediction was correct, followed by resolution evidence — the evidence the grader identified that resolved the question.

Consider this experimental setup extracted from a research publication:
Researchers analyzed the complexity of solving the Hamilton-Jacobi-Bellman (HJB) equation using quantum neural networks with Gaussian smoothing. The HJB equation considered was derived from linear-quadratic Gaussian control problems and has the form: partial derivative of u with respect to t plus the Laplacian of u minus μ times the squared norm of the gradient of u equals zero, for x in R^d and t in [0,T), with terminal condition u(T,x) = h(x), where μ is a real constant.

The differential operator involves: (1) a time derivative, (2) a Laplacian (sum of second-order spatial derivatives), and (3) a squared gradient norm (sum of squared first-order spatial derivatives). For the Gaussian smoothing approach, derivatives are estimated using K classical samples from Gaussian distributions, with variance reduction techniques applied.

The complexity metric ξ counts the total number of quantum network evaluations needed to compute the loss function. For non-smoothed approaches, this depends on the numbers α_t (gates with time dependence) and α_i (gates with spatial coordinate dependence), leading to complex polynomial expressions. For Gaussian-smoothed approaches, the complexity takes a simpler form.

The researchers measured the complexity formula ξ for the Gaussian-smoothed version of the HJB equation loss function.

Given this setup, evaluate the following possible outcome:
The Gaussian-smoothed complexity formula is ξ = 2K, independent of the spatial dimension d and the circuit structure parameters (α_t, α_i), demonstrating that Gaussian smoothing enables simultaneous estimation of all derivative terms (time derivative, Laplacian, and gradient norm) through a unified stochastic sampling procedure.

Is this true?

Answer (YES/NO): NO